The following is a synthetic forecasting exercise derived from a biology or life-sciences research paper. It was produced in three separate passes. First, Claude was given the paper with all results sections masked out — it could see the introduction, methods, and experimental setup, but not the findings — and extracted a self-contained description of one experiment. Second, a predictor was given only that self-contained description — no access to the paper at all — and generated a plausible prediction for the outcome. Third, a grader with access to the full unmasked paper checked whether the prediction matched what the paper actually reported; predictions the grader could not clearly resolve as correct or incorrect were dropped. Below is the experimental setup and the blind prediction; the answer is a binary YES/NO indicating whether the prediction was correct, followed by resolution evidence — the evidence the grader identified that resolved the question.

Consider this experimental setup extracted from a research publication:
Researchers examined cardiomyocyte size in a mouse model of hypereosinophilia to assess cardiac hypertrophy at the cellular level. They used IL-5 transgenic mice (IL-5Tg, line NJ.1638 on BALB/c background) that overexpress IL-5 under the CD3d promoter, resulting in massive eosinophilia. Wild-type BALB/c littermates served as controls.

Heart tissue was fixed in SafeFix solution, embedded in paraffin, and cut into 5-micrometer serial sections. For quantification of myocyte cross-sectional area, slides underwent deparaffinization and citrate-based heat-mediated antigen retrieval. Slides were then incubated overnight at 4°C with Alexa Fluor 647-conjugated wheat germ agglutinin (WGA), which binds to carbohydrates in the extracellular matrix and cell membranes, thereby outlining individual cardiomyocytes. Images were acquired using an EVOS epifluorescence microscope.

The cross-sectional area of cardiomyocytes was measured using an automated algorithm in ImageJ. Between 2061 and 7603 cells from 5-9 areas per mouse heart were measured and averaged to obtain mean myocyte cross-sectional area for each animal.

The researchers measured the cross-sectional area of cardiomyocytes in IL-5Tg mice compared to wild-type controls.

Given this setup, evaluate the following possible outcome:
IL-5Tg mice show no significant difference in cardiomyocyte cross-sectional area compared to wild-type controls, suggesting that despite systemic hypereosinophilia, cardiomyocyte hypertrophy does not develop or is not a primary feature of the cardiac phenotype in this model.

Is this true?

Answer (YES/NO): YES